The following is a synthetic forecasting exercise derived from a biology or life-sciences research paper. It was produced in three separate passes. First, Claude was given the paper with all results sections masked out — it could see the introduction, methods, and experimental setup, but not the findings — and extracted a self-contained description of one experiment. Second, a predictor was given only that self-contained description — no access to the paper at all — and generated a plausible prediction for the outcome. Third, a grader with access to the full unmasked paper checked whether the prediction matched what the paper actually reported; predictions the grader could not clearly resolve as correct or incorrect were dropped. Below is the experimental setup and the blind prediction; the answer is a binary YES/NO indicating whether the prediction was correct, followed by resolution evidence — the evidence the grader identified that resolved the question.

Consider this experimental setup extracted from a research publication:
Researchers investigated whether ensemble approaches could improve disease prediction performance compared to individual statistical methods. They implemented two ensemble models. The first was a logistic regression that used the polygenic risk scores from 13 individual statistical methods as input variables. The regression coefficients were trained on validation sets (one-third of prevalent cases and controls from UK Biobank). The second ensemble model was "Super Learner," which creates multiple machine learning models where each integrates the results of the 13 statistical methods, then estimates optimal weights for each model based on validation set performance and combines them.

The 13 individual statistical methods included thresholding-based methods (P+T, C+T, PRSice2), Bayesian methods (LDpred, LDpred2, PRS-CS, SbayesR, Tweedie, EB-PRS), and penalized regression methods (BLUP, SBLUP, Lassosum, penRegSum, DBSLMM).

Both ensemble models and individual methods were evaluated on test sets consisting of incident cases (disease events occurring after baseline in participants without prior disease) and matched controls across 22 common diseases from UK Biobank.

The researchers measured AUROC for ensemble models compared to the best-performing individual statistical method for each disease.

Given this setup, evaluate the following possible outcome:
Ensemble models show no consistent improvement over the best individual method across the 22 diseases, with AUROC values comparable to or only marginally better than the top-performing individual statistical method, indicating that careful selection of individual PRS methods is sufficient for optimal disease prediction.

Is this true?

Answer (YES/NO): NO